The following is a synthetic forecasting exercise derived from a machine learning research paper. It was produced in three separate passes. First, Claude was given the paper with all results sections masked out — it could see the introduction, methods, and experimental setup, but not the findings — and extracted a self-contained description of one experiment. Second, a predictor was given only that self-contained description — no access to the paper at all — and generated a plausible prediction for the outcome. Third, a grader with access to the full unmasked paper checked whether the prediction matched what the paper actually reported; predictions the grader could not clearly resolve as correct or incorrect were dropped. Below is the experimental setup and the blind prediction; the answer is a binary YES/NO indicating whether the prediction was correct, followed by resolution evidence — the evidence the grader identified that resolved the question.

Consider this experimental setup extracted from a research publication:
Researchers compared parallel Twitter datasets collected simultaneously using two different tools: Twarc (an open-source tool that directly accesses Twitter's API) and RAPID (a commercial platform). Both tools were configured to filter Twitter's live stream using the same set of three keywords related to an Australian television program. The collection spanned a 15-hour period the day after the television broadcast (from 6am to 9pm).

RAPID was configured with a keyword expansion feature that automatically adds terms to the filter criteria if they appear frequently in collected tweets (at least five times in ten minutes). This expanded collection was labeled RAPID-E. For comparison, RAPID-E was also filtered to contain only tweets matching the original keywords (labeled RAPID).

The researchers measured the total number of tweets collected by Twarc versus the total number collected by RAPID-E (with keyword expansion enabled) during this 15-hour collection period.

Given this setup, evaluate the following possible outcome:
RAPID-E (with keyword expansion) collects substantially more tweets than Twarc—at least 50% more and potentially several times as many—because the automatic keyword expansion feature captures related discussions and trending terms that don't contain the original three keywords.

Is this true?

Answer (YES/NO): YES